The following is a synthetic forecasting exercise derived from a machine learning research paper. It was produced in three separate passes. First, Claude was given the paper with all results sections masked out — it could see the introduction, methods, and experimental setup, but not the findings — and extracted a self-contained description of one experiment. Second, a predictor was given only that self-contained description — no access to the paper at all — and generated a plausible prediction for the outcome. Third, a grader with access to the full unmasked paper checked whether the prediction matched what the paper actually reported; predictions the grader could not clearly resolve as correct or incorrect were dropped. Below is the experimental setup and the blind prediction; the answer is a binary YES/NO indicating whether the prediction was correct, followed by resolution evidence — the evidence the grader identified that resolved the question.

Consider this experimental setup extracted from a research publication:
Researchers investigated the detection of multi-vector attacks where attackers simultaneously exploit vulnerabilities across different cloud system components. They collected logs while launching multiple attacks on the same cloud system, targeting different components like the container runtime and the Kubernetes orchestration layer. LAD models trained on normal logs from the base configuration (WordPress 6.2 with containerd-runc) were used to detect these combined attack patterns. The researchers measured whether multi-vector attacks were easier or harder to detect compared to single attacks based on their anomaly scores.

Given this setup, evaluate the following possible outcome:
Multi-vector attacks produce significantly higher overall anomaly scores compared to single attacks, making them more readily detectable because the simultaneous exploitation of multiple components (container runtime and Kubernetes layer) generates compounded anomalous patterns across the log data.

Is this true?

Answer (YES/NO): YES